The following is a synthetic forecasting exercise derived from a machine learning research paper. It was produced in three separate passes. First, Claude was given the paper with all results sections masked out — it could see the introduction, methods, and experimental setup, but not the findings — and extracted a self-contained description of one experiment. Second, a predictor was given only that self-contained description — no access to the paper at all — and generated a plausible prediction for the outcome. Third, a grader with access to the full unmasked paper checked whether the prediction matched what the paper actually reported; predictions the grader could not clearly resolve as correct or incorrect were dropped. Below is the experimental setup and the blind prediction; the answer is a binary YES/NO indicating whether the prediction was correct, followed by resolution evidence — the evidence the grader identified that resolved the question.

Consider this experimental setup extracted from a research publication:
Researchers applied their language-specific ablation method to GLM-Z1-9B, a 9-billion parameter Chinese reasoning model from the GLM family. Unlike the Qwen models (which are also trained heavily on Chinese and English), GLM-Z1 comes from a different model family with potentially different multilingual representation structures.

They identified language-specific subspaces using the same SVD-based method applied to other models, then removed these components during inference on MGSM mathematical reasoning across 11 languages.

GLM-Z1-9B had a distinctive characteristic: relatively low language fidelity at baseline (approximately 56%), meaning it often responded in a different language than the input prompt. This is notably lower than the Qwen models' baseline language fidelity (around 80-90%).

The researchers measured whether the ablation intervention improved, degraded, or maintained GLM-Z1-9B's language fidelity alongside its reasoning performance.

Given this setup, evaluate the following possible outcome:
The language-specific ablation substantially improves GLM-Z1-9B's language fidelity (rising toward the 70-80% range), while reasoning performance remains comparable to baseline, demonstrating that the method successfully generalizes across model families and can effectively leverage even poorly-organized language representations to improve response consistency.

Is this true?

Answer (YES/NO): NO